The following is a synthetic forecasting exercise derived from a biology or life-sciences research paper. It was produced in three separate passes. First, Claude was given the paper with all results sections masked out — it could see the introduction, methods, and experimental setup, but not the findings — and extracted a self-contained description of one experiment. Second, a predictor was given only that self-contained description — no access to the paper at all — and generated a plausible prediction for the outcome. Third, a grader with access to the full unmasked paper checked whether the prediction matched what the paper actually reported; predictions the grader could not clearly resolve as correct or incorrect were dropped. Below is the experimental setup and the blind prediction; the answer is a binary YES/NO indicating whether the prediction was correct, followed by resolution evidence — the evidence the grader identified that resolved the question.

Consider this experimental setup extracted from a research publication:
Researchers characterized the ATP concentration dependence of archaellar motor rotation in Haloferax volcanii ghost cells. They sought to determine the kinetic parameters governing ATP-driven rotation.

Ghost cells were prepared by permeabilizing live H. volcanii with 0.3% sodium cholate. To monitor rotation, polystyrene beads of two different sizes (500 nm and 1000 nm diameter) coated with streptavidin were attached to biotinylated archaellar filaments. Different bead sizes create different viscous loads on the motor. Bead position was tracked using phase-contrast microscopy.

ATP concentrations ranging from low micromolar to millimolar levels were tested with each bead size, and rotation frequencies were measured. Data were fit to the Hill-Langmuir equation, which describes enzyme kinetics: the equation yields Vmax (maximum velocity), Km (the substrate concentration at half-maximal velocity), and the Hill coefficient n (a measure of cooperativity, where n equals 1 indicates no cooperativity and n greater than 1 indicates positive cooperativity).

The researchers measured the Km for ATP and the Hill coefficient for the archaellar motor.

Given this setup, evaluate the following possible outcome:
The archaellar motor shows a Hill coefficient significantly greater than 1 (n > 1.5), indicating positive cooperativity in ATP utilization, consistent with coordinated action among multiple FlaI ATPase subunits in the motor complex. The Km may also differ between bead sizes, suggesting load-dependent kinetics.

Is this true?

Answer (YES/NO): NO